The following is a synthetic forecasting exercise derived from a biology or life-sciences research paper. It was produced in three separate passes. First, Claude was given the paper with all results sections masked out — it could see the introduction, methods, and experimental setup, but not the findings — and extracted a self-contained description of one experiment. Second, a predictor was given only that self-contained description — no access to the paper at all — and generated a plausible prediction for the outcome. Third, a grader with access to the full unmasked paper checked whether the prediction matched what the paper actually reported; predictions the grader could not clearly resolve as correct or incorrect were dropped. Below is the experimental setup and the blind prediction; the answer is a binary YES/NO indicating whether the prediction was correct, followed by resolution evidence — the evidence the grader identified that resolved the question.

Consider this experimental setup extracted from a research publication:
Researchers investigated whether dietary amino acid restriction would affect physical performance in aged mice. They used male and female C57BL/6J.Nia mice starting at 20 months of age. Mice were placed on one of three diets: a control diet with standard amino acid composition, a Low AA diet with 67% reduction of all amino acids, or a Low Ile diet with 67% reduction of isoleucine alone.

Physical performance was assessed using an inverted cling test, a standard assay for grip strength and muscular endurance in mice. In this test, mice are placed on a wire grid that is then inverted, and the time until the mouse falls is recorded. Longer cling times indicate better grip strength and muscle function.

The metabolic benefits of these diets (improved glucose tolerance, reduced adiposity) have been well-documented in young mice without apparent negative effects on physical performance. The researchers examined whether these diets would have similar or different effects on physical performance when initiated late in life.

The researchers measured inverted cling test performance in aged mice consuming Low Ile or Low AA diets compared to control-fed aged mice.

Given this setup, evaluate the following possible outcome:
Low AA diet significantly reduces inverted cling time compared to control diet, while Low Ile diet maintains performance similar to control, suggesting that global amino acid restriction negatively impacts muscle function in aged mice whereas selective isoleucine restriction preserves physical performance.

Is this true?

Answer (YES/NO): NO